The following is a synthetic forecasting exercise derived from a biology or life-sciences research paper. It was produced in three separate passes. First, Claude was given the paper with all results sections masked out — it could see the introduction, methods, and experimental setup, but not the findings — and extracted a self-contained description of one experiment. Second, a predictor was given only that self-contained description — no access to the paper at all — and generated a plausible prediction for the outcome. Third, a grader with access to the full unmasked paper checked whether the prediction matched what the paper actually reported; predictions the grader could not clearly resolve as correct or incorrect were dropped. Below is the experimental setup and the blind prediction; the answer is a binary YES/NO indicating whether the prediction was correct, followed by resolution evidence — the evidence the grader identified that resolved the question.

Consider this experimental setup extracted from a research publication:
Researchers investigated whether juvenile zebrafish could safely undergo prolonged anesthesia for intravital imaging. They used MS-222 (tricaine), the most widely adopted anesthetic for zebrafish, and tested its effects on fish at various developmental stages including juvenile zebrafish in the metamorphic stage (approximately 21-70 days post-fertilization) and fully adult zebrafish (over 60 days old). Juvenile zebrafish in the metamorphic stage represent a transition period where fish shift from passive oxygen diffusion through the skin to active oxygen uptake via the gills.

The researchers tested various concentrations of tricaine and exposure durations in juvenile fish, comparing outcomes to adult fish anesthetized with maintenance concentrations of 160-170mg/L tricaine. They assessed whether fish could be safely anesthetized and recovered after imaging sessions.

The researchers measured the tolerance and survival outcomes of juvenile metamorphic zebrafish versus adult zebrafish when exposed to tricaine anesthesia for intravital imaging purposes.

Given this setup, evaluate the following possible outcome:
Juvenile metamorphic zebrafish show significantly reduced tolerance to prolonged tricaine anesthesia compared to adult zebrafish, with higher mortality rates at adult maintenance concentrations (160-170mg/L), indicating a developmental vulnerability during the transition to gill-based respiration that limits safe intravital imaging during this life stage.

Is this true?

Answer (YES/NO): YES